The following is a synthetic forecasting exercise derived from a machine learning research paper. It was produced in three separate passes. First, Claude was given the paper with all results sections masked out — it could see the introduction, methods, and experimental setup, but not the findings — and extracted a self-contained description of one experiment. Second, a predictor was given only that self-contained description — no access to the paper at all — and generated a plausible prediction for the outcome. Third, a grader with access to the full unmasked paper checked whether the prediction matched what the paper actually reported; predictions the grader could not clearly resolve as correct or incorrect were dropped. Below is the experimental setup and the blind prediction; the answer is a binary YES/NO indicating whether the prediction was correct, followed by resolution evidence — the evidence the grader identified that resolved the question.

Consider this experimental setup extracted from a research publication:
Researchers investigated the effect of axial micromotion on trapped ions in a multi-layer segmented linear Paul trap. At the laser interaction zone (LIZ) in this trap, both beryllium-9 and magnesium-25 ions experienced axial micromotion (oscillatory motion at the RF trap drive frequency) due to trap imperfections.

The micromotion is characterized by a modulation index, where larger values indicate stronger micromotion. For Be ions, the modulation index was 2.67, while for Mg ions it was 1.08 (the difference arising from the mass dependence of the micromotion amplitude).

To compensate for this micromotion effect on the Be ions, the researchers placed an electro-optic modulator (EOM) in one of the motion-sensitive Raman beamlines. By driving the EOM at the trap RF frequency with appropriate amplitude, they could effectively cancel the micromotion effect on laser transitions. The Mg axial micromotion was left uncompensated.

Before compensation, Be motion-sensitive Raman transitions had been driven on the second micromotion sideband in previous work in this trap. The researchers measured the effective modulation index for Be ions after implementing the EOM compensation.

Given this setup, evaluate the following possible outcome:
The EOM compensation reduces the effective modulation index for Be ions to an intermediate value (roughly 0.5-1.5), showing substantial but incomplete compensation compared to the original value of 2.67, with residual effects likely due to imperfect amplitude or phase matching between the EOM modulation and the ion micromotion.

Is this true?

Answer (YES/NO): NO